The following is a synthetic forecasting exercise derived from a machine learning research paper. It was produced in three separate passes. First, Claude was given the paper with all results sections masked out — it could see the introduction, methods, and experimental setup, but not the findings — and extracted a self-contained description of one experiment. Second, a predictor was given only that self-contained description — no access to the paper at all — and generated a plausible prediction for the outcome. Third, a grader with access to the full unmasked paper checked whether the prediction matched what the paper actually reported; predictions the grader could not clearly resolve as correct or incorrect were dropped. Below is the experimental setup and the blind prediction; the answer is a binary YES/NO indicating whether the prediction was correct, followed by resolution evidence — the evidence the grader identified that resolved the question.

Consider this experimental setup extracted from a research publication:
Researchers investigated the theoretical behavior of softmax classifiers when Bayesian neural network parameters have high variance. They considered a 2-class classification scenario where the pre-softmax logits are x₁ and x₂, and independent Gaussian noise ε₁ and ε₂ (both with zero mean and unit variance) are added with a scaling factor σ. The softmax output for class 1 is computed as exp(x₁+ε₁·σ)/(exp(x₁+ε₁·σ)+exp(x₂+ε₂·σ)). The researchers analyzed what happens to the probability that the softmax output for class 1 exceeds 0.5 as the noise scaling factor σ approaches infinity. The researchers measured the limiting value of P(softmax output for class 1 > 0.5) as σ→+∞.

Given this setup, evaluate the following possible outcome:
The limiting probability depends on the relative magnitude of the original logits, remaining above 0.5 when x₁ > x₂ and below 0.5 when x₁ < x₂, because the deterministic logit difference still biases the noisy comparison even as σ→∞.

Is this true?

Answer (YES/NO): NO